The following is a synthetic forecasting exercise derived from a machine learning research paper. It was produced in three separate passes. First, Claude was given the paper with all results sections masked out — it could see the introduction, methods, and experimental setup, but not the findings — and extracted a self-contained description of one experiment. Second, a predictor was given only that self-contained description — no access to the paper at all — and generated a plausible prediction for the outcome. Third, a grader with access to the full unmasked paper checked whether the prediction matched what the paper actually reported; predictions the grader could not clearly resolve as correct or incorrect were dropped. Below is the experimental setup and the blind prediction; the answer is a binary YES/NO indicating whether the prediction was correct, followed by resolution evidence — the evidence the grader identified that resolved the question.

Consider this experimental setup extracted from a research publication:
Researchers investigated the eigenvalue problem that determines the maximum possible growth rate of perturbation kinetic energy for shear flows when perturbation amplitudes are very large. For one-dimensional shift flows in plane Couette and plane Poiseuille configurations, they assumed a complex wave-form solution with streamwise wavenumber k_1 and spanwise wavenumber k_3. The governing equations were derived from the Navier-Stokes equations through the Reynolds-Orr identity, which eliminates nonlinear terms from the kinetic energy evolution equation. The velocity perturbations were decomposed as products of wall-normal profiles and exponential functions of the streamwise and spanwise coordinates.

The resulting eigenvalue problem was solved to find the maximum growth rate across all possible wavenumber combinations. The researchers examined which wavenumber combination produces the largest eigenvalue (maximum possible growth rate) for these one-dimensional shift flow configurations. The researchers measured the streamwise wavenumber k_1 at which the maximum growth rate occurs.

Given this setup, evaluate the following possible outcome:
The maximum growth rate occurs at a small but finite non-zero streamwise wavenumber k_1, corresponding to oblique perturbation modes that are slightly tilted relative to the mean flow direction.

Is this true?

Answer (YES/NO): NO